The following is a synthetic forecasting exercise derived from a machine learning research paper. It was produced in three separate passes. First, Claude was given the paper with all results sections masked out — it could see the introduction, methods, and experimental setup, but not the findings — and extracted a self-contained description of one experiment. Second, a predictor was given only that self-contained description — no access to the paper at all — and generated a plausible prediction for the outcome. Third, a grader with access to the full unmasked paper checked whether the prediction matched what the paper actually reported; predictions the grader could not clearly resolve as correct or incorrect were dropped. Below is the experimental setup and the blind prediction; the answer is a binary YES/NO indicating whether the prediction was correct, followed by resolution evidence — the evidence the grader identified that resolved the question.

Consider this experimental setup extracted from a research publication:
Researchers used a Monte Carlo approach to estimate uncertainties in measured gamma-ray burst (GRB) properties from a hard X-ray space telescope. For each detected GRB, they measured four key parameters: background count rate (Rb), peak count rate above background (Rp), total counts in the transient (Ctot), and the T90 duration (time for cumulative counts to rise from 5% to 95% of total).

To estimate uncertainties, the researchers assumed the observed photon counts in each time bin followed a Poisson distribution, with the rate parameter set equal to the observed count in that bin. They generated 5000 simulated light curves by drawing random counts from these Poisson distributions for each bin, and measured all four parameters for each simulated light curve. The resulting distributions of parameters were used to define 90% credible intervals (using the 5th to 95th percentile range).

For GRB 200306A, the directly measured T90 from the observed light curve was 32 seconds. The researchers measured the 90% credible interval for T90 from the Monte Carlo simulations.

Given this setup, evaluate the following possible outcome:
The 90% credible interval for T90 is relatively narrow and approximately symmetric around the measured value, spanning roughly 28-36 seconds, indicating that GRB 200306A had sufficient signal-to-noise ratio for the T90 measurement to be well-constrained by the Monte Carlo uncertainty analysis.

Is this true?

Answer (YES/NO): NO